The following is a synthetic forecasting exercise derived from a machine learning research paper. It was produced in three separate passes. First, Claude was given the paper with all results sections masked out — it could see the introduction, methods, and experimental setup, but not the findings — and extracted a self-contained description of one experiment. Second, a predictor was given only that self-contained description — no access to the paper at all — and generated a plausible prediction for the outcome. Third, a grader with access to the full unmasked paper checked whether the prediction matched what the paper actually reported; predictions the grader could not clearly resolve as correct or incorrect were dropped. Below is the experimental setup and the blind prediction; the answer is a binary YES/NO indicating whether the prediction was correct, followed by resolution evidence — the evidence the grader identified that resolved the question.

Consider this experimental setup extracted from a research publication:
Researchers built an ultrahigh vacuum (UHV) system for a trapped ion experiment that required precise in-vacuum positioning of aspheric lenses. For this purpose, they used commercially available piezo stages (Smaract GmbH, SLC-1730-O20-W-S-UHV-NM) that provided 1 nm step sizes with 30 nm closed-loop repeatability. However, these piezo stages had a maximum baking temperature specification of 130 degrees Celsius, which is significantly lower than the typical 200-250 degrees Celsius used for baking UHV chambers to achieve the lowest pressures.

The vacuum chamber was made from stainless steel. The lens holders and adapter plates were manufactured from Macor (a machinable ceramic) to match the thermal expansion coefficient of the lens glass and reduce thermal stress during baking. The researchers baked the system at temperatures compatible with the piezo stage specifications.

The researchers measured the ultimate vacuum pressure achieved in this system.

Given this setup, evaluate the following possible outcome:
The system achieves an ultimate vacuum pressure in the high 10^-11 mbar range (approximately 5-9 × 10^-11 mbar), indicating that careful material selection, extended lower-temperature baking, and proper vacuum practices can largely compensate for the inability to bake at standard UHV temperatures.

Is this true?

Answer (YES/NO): NO